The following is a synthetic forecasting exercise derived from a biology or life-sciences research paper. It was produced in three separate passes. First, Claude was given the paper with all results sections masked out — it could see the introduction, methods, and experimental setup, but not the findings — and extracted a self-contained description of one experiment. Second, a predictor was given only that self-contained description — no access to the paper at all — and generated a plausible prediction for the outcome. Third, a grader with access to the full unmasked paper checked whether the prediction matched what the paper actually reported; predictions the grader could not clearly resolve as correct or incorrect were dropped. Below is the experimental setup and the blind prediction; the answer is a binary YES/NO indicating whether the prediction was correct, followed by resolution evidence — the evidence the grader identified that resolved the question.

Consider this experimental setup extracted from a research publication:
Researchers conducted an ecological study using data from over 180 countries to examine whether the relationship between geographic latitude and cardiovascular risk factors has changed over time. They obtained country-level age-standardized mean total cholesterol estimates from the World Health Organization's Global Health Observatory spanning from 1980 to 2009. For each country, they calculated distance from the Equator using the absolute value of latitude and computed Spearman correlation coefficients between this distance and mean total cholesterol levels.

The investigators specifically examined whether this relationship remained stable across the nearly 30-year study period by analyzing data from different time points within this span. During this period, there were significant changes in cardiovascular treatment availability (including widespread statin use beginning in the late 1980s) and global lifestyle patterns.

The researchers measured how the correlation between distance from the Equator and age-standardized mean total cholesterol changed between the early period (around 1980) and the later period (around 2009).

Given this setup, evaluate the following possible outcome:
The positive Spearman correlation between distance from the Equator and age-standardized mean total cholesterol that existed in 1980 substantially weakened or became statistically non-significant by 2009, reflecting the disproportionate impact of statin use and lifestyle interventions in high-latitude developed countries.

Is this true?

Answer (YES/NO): NO